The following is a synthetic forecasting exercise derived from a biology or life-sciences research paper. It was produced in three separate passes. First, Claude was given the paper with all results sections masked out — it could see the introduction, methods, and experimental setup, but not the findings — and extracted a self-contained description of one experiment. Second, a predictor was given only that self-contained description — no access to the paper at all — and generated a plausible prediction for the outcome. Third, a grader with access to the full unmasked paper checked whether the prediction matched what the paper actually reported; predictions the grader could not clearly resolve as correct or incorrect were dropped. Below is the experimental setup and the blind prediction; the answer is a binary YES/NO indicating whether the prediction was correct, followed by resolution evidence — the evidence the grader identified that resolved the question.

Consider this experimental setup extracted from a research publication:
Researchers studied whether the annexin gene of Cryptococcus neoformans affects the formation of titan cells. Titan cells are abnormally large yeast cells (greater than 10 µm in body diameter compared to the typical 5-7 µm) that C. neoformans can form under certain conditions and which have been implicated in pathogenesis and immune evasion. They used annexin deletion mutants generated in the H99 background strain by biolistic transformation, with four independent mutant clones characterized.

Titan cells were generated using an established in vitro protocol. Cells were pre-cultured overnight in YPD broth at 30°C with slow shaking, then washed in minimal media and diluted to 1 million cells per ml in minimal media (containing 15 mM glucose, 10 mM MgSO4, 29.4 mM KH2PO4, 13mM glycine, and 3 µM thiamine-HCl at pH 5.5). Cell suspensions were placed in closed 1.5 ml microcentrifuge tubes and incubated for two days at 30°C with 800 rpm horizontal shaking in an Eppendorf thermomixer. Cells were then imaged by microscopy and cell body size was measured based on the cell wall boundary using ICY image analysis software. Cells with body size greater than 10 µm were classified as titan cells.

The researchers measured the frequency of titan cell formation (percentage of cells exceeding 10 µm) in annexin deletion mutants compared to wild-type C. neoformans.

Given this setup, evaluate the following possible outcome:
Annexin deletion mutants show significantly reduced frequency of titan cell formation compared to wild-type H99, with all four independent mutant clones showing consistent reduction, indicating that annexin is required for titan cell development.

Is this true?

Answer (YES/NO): NO